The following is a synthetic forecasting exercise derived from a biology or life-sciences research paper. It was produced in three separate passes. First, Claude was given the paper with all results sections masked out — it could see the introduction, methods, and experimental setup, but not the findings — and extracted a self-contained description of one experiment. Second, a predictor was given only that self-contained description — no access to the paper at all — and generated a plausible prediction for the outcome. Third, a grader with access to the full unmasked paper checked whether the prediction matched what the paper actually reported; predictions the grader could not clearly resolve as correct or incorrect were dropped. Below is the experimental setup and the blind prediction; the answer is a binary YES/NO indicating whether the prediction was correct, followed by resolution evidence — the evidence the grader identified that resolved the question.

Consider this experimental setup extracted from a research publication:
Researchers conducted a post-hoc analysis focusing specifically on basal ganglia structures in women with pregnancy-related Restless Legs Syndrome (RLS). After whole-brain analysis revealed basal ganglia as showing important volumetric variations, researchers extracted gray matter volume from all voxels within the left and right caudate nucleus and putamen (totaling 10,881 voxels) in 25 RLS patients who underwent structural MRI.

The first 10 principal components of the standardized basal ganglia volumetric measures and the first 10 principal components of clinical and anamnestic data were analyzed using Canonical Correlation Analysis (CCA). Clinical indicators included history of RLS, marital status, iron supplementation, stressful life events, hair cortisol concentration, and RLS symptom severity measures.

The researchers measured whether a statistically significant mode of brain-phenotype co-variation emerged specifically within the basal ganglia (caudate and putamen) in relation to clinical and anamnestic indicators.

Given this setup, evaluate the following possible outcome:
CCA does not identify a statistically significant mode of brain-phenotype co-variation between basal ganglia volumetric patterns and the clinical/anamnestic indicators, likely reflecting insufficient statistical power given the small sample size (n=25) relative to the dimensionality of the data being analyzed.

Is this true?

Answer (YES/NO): NO